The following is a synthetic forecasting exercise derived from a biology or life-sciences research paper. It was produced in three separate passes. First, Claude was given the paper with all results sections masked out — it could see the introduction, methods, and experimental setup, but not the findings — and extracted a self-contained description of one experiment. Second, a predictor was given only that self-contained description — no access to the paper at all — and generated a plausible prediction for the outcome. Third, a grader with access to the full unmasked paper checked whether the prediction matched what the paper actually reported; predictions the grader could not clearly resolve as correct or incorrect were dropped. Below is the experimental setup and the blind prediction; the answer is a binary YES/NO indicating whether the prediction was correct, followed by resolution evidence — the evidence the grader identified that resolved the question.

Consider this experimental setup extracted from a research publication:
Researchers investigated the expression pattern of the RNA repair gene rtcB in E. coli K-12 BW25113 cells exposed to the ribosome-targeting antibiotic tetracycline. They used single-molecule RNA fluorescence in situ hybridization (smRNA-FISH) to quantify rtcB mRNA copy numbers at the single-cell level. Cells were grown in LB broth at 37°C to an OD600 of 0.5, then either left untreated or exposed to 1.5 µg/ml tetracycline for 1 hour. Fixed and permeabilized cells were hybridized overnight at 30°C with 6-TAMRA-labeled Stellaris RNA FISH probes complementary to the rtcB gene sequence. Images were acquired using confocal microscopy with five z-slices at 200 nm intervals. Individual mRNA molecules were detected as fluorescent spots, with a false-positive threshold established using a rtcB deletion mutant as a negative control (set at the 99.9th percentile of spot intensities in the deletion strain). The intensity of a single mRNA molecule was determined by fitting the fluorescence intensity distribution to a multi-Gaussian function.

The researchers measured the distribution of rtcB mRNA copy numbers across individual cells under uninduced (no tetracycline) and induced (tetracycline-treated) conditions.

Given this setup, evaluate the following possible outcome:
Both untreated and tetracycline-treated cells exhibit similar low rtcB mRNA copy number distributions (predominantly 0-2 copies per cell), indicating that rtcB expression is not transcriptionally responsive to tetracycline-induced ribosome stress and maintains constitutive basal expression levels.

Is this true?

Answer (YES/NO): NO